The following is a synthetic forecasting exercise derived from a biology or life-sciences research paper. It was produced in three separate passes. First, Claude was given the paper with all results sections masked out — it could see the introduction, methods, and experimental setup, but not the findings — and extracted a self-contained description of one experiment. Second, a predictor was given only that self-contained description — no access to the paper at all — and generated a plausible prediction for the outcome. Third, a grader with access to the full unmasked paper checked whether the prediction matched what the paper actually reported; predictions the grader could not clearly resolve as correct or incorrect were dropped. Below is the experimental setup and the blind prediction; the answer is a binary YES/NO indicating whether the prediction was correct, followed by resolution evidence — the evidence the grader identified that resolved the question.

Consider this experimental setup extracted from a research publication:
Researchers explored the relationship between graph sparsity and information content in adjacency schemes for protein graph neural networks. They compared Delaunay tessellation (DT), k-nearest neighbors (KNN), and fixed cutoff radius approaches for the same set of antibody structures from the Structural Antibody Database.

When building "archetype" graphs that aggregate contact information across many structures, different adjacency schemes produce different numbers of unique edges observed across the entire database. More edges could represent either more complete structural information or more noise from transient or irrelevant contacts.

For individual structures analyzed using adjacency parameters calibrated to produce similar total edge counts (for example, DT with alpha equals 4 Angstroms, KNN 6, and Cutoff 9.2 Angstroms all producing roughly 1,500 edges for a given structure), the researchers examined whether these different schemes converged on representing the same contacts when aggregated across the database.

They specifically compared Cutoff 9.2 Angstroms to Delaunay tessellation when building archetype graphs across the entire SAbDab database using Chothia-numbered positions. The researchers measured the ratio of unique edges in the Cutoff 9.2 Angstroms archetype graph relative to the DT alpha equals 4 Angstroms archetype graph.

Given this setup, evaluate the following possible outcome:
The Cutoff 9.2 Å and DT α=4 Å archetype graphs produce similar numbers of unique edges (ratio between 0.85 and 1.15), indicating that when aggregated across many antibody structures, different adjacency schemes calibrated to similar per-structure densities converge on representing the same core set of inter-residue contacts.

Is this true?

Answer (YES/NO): NO